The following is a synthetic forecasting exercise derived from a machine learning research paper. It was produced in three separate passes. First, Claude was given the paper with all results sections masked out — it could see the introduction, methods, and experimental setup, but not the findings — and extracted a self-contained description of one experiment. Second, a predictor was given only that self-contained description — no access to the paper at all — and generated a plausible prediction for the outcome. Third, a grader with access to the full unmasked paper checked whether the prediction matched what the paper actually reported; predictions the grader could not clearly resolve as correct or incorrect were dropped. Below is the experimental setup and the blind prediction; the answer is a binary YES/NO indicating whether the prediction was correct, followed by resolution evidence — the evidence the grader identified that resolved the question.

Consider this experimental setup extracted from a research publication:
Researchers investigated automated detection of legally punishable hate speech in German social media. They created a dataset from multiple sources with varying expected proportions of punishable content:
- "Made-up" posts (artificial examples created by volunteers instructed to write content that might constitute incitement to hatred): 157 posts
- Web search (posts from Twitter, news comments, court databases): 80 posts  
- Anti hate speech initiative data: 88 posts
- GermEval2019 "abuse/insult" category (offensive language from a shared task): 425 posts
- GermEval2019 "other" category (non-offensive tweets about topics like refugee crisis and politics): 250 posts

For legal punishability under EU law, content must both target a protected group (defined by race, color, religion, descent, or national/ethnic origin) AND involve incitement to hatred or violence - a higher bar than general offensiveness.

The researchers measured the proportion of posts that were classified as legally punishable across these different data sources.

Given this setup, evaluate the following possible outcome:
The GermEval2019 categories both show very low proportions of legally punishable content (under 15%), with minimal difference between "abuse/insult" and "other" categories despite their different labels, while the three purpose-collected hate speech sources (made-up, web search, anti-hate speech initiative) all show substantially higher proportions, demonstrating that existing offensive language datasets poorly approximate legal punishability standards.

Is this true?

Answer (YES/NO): YES